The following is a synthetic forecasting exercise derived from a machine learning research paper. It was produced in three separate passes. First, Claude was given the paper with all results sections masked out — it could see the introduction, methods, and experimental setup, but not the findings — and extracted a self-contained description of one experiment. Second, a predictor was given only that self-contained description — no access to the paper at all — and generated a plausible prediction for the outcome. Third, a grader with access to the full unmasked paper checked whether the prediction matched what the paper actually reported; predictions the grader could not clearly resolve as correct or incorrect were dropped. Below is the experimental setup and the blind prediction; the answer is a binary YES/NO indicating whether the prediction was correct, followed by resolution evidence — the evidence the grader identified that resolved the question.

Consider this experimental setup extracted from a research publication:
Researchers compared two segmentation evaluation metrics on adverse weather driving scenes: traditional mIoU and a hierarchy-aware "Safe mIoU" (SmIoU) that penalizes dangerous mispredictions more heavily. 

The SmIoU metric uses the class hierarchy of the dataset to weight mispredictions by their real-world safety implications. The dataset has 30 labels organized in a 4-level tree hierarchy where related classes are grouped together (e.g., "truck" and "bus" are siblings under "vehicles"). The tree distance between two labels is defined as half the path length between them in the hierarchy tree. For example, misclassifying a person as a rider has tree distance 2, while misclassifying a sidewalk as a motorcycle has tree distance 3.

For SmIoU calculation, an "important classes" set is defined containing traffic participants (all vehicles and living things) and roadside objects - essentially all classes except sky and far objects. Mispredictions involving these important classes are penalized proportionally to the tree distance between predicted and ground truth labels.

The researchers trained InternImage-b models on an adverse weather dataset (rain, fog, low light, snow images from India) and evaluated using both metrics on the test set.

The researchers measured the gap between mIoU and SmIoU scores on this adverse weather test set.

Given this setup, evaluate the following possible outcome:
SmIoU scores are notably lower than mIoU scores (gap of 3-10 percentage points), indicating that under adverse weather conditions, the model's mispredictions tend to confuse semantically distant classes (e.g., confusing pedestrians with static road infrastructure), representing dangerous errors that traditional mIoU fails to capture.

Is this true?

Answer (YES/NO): NO